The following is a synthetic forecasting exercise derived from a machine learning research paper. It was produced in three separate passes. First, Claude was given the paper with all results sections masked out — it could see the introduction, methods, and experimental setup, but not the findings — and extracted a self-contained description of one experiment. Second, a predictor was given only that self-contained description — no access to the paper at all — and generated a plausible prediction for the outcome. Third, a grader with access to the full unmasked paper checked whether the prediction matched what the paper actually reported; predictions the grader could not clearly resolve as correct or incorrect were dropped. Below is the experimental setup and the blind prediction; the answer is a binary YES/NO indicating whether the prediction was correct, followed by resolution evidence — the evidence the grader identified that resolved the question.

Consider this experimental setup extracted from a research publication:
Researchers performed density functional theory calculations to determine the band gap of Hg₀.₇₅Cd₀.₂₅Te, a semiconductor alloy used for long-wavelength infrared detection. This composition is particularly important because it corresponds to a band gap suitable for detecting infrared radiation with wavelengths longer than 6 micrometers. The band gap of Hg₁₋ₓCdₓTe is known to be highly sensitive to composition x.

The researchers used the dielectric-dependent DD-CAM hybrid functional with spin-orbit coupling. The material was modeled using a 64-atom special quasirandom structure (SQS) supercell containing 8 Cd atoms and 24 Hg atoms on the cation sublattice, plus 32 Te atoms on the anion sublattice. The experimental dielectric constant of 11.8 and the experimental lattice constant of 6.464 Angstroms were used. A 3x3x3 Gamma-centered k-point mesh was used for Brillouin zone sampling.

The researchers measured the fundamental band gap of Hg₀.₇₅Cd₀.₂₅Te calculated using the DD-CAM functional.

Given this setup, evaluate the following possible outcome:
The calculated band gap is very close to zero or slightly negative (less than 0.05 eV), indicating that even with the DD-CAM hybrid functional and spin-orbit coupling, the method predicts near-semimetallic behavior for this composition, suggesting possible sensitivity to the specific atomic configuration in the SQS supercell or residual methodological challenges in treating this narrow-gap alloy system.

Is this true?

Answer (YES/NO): NO